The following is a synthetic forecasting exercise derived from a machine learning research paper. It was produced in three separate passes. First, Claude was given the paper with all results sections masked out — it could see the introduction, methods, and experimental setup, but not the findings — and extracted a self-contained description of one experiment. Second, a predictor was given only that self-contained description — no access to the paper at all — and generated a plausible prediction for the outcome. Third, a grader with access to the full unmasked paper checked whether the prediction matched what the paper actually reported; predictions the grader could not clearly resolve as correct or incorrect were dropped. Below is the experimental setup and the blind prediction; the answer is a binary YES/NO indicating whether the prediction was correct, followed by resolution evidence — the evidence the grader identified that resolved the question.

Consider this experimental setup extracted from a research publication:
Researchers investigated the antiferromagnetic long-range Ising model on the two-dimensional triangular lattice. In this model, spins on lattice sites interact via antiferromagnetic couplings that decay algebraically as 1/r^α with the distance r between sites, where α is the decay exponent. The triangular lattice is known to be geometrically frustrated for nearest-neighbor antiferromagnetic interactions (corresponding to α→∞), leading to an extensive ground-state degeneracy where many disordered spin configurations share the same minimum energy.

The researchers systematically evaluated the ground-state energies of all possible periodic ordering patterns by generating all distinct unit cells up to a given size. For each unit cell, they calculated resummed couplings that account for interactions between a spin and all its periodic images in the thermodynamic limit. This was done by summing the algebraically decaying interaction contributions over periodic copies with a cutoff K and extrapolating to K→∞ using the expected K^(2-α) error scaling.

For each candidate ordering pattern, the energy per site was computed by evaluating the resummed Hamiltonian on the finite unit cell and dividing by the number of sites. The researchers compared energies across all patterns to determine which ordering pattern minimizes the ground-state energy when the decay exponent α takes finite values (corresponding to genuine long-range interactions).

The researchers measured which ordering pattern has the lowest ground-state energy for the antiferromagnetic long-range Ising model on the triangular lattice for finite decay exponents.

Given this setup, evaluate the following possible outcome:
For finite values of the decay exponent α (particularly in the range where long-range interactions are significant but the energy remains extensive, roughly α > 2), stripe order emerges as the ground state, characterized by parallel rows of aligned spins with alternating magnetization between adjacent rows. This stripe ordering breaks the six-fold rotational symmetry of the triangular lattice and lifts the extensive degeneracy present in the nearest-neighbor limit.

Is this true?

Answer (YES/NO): YES